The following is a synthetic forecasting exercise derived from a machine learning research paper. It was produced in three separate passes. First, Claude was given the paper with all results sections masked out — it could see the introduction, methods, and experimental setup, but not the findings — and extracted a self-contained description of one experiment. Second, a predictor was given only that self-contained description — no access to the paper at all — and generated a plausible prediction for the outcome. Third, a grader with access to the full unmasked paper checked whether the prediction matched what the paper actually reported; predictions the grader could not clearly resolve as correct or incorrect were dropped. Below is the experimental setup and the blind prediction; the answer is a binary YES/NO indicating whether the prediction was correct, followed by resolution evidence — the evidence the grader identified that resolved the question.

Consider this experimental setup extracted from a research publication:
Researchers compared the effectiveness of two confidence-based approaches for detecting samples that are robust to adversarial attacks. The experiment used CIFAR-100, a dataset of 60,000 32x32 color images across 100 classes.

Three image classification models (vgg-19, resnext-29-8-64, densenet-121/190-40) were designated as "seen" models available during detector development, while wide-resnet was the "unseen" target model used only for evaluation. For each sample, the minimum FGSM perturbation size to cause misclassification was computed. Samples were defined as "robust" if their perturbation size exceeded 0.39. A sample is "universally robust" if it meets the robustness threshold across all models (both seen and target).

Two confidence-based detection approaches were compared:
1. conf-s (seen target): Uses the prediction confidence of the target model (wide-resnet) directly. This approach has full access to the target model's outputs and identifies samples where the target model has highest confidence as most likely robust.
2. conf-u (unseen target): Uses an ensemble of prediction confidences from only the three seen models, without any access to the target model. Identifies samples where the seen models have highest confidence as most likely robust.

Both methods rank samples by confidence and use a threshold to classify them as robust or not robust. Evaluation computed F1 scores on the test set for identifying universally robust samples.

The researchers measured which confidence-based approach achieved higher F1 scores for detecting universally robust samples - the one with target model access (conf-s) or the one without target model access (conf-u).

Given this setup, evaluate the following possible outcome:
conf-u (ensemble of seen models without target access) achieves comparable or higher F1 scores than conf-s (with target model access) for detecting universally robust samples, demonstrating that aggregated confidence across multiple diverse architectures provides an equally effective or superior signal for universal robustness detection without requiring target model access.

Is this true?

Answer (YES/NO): YES